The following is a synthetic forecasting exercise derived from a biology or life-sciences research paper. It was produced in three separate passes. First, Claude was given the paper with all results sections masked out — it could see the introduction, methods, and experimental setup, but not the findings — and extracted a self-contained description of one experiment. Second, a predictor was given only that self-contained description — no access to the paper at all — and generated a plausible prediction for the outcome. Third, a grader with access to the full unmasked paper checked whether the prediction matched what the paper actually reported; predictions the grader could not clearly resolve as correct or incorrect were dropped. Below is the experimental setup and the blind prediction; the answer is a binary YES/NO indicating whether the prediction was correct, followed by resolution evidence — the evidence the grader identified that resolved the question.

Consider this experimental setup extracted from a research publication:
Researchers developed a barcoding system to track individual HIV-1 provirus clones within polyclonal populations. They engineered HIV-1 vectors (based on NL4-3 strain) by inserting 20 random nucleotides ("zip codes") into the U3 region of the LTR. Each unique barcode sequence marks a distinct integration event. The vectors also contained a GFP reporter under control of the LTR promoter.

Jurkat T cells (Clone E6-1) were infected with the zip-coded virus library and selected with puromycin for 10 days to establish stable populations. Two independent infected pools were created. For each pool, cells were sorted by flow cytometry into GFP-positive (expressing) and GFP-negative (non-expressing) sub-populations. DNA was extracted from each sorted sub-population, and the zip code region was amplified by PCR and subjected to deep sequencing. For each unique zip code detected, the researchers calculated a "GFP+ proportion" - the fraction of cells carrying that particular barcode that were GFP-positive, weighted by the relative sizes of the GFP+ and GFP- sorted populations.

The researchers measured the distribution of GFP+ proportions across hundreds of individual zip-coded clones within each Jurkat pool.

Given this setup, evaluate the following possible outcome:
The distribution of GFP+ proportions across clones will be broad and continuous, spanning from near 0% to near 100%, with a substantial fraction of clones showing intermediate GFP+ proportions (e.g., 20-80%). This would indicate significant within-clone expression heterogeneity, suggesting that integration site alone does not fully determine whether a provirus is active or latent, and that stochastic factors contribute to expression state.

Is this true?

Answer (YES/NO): NO